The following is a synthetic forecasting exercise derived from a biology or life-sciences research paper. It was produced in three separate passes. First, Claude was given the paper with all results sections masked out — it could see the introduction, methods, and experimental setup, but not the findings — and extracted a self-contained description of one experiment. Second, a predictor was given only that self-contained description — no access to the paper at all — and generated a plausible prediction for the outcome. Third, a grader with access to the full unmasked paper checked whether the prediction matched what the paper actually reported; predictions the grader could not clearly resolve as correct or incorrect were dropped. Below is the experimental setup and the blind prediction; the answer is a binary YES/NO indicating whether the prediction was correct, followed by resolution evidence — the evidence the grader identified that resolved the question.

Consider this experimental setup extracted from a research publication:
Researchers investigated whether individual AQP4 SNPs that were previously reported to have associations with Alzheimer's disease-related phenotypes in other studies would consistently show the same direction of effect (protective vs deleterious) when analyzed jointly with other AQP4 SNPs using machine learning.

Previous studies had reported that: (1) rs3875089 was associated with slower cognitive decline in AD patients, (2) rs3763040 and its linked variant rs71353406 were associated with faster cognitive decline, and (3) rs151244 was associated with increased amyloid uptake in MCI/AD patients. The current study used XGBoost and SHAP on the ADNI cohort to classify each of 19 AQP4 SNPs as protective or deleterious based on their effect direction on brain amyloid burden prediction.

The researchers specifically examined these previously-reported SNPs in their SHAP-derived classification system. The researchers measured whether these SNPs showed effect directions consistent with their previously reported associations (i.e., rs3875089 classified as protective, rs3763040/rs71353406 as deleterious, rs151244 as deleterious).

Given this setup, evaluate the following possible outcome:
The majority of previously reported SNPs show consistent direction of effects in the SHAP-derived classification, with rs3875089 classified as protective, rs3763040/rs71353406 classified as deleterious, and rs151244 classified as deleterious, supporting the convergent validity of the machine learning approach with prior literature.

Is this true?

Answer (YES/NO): NO